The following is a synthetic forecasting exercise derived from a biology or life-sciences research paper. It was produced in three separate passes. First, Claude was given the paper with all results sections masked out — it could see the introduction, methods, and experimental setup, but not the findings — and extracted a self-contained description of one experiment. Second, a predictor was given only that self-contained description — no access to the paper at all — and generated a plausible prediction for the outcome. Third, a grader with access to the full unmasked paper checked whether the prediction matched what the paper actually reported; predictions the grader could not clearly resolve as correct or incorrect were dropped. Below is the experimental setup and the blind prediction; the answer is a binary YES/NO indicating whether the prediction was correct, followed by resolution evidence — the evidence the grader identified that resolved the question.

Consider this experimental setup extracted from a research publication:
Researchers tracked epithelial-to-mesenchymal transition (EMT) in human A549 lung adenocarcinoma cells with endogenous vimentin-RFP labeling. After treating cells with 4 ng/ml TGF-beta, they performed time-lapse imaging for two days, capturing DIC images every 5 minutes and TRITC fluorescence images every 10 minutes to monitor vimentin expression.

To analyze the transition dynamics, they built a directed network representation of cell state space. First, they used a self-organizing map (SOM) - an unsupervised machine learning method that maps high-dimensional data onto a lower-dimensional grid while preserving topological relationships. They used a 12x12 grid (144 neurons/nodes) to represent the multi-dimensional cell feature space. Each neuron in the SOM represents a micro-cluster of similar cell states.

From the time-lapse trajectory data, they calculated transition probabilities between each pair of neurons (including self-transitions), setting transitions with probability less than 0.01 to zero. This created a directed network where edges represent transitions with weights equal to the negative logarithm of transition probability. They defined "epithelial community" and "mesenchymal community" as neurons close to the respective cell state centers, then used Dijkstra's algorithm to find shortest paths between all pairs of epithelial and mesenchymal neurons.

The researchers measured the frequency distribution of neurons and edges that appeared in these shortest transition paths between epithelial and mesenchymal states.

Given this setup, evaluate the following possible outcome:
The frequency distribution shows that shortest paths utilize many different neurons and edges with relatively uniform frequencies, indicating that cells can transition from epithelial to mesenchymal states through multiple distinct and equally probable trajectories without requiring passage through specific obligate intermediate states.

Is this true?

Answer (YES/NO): NO